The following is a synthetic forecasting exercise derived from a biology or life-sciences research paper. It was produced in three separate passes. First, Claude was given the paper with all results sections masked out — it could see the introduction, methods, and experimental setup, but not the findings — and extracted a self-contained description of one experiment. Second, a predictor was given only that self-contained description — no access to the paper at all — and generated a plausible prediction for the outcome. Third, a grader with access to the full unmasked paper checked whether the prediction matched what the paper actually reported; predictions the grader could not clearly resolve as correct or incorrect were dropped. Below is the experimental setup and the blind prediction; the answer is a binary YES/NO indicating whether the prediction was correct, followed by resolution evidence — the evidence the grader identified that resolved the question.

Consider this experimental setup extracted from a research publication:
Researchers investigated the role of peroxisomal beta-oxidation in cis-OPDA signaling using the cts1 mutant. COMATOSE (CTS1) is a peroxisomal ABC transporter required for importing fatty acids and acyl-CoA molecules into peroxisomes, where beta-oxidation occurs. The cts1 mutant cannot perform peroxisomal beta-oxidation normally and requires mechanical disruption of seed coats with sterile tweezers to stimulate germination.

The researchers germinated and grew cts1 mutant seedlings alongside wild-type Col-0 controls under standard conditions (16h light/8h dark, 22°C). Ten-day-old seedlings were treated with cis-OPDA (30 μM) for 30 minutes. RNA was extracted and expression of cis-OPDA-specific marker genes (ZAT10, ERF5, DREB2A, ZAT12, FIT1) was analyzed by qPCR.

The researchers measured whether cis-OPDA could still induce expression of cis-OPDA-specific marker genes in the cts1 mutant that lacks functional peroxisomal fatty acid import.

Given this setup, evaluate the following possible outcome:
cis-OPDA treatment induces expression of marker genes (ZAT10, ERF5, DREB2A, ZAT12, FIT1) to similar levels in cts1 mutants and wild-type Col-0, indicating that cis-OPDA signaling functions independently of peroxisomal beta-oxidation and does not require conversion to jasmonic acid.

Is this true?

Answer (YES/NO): NO